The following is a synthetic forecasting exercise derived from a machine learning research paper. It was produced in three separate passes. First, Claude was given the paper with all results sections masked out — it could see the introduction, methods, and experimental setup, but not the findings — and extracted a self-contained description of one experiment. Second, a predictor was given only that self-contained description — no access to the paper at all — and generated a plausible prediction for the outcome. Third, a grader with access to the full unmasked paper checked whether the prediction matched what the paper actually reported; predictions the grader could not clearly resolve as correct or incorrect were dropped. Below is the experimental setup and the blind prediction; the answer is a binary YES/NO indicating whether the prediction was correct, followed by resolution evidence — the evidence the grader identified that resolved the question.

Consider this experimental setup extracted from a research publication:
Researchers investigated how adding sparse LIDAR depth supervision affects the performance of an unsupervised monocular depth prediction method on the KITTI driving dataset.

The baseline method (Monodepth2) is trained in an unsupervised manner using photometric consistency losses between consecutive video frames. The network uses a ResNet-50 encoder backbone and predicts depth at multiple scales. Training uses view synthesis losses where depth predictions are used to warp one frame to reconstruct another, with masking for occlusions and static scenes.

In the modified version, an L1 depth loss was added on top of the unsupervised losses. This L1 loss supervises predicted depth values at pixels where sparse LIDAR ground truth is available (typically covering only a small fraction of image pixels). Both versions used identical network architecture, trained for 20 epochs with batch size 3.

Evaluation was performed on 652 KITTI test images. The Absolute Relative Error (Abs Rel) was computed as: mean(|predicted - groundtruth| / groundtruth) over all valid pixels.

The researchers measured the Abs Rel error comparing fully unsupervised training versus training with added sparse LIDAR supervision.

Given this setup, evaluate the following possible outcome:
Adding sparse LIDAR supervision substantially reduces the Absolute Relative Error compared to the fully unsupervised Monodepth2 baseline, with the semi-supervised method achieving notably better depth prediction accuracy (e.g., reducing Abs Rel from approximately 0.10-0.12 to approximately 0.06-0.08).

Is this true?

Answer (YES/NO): NO